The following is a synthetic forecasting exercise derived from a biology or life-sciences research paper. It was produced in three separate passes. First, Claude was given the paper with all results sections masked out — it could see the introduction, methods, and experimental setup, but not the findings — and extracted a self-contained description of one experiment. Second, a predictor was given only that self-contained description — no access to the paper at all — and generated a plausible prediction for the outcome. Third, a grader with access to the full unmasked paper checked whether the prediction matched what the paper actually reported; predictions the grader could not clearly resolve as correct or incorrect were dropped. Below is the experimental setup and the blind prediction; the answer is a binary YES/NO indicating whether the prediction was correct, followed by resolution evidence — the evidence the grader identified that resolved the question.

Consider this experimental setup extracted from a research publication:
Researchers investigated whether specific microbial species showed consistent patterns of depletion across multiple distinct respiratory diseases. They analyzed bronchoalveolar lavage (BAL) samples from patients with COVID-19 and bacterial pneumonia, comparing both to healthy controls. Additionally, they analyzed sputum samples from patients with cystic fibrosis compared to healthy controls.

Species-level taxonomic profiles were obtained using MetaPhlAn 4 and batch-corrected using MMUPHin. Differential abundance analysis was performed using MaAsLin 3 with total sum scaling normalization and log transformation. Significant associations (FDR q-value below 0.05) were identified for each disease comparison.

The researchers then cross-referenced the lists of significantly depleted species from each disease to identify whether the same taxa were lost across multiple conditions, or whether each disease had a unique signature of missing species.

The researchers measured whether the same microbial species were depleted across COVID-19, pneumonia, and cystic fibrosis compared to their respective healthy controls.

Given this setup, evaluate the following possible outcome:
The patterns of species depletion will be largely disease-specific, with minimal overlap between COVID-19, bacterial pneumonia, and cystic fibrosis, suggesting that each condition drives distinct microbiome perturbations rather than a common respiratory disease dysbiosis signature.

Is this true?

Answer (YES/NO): NO